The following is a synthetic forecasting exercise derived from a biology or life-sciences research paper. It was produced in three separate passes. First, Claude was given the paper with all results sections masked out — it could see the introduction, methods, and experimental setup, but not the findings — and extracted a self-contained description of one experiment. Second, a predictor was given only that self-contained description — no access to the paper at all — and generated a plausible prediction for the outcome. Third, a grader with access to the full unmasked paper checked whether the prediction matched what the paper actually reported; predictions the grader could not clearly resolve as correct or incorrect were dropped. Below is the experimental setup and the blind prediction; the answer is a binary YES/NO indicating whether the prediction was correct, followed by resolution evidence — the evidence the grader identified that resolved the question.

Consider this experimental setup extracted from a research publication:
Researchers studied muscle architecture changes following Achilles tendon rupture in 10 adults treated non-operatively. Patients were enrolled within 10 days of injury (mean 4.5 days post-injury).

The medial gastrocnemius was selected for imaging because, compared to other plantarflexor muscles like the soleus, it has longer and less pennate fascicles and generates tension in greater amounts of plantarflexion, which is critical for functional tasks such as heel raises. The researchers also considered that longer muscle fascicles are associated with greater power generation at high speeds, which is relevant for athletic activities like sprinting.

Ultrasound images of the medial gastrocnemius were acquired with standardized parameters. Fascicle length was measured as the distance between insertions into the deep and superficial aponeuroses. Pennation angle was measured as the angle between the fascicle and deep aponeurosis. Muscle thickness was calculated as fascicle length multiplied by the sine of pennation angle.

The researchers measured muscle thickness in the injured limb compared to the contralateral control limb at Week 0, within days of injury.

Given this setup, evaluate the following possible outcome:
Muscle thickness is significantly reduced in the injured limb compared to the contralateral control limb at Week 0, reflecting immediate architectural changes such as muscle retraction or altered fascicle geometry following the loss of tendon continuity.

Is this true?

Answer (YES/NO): NO